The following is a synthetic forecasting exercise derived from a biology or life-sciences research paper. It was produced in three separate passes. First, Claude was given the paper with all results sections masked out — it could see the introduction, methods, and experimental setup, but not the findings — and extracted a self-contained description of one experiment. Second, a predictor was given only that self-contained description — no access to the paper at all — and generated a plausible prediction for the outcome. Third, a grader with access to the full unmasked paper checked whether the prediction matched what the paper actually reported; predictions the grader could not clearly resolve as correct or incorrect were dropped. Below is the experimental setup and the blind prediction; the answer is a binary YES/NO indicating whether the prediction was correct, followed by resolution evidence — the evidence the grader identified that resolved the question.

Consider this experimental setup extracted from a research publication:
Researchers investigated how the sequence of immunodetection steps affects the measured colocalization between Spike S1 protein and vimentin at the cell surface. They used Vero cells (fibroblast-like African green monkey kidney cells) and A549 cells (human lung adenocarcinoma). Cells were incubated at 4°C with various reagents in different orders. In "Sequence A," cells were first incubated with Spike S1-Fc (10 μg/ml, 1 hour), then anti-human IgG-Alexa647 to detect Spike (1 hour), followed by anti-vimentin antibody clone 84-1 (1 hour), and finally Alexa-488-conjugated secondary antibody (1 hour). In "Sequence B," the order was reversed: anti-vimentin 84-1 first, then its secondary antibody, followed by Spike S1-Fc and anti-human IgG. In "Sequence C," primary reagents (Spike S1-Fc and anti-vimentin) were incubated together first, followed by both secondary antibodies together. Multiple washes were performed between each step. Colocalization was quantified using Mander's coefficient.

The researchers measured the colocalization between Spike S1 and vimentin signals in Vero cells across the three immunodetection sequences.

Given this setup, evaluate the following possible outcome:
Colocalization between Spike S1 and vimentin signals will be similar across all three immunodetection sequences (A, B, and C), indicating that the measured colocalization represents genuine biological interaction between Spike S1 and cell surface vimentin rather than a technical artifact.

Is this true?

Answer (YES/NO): NO